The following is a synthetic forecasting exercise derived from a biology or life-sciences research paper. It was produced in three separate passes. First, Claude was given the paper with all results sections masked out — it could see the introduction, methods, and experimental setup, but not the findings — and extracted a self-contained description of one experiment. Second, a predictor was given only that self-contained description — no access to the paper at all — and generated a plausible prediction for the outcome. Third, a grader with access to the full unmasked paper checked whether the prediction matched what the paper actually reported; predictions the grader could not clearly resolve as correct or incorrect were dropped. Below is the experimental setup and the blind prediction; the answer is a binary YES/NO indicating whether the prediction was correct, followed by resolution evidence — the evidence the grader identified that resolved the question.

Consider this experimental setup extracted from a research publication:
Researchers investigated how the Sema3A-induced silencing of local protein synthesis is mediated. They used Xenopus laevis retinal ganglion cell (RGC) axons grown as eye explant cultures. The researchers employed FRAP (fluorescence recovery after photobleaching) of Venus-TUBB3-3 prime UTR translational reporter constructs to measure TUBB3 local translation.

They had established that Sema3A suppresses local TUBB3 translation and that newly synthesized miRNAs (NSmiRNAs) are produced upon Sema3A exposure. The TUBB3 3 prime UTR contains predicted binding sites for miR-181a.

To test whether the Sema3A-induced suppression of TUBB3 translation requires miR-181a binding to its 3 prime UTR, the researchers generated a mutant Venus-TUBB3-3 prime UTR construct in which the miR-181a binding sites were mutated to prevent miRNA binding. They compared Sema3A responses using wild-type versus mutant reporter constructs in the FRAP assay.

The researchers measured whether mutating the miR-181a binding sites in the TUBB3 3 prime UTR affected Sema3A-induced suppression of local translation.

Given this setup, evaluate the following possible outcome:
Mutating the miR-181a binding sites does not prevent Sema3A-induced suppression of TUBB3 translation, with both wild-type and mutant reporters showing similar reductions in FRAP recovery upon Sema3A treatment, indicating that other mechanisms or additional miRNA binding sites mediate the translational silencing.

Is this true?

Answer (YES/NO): NO